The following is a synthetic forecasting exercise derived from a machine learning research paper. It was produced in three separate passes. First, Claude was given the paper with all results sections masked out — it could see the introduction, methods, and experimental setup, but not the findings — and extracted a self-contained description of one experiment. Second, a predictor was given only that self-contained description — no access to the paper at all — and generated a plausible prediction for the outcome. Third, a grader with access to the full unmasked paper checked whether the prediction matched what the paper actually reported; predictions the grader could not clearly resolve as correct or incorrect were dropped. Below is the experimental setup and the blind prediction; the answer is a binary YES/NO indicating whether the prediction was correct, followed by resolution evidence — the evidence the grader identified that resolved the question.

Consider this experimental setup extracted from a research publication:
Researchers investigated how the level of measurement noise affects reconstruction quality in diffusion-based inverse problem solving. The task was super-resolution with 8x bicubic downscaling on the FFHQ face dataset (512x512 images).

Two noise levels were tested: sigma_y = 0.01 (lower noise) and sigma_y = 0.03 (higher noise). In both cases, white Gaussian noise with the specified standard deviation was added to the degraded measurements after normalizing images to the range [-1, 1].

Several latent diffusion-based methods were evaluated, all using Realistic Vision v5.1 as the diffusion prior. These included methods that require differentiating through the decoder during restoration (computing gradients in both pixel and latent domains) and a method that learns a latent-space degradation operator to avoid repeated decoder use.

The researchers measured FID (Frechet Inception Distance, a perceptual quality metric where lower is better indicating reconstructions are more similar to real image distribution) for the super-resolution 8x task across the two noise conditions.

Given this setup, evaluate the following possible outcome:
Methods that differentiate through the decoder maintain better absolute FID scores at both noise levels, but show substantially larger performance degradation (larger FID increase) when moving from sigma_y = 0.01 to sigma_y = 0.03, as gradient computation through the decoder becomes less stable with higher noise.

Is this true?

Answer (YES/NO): NO